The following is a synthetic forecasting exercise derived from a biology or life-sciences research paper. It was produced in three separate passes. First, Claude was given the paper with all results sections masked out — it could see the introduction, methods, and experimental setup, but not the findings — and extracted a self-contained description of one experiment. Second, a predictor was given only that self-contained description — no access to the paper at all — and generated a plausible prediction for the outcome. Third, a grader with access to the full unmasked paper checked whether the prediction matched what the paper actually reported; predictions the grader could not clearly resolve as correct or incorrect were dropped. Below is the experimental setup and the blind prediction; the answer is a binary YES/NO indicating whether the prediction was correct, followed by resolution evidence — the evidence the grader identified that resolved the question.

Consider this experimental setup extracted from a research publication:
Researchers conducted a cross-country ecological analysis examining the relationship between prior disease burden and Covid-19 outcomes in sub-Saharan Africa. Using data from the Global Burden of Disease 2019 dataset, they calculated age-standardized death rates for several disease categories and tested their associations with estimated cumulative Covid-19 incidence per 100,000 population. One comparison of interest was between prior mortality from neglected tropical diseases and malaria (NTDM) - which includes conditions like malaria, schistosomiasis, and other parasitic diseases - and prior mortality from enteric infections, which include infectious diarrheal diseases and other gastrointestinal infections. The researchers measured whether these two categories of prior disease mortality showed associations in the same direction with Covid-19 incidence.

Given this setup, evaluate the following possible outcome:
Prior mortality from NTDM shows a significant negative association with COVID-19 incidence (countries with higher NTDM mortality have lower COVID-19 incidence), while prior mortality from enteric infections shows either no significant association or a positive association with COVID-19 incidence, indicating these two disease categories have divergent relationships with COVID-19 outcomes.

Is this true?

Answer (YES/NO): NO